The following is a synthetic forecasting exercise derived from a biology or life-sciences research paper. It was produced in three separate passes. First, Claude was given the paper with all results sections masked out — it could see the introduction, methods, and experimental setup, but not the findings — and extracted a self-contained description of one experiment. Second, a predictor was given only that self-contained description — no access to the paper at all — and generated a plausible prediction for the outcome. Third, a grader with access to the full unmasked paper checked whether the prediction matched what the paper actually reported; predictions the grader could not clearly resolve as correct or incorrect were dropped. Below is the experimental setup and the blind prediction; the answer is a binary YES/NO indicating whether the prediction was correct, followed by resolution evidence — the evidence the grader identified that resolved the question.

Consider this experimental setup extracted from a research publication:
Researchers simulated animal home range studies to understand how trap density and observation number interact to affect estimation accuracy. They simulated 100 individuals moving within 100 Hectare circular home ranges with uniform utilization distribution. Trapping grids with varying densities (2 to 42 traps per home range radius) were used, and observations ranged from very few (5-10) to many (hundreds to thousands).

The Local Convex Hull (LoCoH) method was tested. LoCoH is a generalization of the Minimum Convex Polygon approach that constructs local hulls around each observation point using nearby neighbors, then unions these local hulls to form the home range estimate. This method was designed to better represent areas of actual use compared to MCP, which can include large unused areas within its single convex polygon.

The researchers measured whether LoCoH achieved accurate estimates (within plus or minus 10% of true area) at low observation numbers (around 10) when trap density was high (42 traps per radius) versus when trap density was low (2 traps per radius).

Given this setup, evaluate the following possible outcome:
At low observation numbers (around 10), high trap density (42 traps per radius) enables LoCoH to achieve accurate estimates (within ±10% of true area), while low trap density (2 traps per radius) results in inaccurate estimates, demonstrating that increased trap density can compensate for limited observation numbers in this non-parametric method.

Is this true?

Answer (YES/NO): NO